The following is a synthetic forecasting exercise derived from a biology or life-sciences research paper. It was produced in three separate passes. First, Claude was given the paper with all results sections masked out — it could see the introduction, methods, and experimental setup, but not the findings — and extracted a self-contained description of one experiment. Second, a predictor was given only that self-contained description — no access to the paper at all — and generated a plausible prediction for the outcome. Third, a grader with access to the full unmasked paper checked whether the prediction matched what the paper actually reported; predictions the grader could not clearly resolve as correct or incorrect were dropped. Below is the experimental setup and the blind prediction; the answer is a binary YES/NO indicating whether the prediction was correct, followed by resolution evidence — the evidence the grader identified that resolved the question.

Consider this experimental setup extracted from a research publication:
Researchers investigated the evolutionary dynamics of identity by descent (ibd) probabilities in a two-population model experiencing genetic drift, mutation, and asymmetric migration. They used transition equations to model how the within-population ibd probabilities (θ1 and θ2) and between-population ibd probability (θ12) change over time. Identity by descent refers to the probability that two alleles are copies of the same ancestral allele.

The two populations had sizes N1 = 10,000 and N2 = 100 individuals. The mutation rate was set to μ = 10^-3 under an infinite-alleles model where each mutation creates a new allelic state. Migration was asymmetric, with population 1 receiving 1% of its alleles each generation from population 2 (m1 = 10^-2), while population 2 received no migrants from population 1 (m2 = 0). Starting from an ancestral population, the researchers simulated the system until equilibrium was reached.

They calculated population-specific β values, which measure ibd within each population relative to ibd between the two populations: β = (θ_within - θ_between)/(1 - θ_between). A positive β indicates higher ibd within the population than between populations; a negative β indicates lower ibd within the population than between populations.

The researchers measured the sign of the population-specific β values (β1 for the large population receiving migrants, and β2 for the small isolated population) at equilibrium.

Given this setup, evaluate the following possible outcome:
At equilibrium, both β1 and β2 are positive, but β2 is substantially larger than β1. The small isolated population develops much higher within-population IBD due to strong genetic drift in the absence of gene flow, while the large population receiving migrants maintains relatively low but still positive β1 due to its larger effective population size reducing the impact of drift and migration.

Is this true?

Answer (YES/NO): NO